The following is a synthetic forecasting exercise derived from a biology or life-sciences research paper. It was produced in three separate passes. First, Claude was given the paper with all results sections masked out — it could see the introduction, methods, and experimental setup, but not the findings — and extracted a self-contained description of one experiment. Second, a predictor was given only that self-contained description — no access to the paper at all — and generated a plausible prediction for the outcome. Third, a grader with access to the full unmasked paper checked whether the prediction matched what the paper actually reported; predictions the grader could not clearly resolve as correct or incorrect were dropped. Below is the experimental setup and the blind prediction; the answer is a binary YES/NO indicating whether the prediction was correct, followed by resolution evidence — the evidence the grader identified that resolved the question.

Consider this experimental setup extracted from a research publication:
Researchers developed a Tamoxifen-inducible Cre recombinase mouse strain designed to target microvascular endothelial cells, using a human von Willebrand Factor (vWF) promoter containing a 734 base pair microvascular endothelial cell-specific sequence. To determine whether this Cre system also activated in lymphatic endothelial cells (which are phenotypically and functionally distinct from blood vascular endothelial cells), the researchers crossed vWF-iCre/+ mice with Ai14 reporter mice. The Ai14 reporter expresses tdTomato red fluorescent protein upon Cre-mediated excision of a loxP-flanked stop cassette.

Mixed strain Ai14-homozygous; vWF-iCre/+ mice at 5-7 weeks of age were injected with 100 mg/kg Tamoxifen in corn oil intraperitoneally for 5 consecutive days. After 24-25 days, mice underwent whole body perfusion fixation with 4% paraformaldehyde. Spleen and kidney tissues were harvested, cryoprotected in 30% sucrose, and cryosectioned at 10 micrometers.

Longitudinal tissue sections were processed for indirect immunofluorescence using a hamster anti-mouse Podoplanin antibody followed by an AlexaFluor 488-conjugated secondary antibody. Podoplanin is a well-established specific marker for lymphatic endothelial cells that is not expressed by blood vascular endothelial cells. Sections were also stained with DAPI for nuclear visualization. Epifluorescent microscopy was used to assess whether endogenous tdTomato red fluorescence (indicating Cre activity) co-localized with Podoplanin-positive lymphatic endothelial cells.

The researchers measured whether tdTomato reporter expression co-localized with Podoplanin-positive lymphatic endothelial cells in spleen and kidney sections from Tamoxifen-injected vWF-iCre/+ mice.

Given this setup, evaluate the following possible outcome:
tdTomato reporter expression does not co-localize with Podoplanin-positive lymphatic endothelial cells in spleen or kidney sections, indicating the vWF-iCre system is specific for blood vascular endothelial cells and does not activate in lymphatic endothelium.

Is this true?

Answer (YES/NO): YES